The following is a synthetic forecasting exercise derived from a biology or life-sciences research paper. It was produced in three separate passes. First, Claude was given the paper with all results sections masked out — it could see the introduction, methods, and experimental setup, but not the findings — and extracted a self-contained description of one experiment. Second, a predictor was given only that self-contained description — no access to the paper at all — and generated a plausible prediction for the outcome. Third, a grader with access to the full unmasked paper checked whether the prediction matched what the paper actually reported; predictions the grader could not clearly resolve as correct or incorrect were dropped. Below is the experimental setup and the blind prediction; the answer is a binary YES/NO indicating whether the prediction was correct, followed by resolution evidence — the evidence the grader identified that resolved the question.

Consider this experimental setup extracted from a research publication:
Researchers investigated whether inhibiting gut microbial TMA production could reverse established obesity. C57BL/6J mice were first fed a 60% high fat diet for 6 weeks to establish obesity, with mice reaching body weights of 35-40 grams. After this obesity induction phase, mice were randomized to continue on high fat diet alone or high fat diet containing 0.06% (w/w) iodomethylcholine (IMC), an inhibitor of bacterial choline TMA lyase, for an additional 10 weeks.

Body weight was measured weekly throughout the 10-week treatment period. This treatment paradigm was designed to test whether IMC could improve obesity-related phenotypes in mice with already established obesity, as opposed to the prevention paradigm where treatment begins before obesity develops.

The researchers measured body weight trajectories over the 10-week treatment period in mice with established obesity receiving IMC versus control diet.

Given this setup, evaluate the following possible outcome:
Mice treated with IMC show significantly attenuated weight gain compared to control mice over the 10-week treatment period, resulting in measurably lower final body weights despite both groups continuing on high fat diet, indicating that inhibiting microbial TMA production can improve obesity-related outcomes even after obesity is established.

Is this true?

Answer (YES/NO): YES